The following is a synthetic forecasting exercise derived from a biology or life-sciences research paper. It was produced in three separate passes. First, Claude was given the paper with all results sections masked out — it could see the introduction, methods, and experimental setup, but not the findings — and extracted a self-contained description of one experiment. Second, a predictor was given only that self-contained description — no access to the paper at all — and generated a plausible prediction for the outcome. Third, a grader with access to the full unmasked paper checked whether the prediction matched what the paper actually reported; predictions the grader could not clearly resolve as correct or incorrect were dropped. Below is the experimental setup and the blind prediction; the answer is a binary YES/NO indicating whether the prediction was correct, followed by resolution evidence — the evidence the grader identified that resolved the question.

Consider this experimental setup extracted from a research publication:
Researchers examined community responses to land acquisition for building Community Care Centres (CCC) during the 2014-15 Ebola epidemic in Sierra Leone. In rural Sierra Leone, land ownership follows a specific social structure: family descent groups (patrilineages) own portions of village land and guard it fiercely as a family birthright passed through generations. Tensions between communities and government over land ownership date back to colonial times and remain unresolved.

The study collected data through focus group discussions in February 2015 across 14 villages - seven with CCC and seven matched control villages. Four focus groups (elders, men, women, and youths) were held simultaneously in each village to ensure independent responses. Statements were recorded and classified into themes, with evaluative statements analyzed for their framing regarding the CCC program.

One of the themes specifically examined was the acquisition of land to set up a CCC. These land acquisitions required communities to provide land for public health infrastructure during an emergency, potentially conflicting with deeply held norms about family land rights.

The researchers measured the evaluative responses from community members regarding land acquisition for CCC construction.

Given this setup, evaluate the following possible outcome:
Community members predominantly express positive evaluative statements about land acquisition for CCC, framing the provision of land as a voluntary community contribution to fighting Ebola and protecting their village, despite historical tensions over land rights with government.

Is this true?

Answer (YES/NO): NO